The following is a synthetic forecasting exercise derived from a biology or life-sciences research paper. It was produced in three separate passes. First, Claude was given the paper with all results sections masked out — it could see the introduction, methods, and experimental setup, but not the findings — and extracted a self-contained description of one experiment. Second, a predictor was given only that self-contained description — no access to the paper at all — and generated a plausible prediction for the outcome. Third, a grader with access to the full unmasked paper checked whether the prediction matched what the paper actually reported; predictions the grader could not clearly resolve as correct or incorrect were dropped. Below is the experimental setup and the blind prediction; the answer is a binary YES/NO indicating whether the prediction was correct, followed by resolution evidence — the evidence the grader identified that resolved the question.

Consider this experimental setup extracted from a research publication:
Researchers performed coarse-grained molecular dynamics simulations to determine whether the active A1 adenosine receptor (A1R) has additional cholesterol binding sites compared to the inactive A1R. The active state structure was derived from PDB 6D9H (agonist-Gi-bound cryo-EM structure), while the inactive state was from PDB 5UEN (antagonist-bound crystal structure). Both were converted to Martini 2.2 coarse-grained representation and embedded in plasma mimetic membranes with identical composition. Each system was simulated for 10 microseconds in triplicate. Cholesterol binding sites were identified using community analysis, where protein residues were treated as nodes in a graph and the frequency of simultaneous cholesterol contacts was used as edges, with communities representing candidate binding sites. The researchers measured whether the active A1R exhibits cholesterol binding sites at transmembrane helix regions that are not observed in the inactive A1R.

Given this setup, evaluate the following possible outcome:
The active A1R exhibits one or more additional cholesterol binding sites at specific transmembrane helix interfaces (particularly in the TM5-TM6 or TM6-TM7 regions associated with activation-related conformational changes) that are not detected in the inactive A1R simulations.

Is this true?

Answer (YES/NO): NO